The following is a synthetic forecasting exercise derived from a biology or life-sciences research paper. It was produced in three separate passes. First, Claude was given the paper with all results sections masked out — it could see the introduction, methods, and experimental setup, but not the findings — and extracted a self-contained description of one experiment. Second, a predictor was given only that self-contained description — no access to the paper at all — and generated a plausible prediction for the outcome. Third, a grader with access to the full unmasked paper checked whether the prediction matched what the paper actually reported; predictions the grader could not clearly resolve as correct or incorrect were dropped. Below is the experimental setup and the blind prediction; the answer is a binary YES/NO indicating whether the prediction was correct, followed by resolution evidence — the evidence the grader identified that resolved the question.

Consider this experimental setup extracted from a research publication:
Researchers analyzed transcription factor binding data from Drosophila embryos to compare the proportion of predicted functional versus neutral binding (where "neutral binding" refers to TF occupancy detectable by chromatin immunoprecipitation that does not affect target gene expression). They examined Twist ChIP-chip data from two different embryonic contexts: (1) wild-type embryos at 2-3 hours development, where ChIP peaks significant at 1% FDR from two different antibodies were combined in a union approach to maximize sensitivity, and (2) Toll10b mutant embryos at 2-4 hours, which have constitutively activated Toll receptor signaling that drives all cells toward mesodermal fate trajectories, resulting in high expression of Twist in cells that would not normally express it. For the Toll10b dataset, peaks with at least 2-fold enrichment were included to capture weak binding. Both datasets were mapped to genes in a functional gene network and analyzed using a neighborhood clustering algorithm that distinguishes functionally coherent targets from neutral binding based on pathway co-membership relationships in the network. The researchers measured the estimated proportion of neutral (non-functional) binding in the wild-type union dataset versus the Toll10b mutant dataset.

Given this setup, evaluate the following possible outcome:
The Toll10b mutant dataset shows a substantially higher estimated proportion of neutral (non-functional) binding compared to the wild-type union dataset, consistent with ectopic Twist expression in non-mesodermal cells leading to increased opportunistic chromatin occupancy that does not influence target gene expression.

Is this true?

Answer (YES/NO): NO